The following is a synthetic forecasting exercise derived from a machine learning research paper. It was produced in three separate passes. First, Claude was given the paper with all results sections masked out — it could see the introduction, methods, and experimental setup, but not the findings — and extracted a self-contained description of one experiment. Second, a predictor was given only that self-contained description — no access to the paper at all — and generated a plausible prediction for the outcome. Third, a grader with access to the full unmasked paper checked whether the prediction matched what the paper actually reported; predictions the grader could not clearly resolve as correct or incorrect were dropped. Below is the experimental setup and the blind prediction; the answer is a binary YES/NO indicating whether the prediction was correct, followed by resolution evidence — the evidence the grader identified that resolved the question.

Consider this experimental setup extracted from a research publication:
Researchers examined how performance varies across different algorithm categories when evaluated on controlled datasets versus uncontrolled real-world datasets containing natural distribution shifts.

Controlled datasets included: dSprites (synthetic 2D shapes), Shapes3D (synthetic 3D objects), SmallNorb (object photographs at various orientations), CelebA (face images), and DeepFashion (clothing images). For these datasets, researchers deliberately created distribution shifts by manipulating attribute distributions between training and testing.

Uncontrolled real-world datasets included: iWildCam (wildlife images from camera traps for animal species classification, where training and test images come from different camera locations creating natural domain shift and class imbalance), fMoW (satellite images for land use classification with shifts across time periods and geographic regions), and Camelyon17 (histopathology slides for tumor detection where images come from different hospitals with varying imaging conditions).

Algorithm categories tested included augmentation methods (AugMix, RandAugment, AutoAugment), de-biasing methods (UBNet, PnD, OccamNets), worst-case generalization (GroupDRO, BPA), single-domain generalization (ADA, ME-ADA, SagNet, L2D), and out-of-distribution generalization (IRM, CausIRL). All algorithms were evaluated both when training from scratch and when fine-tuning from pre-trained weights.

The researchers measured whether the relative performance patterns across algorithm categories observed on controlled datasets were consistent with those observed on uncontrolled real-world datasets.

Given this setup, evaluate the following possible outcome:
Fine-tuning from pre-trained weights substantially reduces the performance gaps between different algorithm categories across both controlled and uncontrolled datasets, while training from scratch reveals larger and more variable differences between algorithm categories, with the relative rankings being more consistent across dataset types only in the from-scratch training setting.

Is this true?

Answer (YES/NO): NO